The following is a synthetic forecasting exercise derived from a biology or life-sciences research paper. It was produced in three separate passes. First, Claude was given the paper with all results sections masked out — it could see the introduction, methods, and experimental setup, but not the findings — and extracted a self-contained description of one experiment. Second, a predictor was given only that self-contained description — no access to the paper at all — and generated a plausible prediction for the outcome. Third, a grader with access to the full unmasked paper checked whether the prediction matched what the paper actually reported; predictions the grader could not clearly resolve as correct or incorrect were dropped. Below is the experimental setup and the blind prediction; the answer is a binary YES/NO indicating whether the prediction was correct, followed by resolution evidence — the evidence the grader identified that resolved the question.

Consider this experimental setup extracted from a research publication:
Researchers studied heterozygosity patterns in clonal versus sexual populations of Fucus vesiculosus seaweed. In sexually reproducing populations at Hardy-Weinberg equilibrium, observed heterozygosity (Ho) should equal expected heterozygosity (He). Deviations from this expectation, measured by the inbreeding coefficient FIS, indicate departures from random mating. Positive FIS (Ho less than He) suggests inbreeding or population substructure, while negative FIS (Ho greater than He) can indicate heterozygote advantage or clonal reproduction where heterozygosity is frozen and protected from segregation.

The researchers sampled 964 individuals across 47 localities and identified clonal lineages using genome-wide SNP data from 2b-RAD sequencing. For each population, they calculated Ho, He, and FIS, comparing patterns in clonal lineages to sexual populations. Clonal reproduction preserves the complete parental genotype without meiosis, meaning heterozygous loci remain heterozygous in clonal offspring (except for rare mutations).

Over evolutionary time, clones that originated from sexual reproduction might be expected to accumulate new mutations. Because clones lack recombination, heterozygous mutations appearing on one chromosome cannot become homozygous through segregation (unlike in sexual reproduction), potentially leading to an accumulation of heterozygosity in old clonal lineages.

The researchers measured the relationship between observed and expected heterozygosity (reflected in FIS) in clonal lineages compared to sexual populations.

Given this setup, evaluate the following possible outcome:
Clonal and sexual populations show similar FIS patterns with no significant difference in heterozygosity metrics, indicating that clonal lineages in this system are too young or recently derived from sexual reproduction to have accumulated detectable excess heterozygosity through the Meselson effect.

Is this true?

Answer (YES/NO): NO